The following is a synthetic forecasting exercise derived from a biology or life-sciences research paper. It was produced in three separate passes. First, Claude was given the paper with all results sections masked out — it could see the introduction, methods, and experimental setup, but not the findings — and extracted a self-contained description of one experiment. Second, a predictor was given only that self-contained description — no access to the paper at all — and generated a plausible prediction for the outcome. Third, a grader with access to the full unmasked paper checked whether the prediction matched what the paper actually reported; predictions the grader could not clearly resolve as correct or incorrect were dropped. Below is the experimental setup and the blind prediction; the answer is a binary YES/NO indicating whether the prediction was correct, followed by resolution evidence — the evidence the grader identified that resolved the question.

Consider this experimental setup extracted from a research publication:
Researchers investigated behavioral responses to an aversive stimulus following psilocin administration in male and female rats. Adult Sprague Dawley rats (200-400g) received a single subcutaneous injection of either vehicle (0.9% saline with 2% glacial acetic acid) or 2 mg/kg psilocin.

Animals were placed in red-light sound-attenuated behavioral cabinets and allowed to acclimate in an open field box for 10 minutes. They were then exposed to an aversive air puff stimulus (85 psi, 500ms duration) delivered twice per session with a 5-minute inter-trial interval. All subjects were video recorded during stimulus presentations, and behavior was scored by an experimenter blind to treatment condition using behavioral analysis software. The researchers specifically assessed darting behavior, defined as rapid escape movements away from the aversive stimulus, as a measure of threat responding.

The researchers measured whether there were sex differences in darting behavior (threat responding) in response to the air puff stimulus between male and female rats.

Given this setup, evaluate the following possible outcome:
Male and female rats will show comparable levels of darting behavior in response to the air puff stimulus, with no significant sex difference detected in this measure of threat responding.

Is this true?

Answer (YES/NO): NO